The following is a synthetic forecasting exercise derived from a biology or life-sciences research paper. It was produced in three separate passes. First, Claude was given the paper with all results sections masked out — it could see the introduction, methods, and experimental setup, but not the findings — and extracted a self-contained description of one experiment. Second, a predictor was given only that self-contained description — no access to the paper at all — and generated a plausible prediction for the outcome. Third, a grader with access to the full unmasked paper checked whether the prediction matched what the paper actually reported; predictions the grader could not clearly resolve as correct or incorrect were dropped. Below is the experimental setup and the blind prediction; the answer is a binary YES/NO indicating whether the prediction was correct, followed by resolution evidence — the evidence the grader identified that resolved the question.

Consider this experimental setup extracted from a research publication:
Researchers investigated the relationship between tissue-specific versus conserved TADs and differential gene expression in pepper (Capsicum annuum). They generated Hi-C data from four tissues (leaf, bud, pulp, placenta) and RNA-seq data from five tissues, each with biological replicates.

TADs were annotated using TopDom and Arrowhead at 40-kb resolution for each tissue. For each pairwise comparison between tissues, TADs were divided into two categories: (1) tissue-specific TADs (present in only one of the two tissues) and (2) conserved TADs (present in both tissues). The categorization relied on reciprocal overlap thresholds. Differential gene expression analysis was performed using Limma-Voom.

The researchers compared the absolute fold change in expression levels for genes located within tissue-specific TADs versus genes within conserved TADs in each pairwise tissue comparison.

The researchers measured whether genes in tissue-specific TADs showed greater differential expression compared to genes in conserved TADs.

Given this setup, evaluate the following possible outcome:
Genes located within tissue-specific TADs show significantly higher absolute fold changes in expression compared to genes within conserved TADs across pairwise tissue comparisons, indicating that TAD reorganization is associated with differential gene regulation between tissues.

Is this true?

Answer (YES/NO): NO